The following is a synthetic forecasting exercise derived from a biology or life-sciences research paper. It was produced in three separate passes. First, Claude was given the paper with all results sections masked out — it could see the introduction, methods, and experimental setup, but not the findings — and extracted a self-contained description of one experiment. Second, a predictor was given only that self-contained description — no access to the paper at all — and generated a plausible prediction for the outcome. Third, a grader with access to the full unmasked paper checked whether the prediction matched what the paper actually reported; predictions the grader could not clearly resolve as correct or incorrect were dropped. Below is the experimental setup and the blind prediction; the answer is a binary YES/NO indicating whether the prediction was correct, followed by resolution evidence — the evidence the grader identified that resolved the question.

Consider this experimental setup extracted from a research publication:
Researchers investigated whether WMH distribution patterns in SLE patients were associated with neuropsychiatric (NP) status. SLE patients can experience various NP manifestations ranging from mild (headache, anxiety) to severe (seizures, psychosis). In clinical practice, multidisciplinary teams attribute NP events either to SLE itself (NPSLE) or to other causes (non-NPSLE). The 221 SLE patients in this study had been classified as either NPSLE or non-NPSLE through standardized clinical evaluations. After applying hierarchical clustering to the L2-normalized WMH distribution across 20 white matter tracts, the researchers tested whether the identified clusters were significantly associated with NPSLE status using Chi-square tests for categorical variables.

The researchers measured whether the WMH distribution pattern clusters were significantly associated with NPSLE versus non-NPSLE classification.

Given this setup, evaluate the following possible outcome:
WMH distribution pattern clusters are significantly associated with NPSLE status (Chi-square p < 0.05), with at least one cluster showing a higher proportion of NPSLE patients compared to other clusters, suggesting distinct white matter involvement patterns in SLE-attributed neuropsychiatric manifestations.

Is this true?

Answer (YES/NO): NO